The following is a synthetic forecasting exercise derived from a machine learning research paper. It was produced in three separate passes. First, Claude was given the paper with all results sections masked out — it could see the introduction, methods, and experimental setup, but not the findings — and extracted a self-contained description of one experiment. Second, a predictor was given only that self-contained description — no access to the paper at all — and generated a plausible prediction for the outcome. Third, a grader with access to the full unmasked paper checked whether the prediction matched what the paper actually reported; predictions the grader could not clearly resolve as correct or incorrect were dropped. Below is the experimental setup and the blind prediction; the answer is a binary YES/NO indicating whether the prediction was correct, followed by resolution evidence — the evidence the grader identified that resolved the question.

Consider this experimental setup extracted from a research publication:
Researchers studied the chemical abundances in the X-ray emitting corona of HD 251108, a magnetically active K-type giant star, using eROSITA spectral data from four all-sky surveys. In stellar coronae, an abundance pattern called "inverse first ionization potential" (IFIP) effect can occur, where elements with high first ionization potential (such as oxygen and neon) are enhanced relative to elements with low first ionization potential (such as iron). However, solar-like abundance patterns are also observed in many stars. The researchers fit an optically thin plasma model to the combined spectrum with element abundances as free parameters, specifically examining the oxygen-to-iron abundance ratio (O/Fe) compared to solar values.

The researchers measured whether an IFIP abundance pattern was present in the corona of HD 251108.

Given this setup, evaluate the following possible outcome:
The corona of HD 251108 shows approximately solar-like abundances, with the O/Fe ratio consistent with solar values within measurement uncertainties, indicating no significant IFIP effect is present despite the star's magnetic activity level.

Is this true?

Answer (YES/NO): NO